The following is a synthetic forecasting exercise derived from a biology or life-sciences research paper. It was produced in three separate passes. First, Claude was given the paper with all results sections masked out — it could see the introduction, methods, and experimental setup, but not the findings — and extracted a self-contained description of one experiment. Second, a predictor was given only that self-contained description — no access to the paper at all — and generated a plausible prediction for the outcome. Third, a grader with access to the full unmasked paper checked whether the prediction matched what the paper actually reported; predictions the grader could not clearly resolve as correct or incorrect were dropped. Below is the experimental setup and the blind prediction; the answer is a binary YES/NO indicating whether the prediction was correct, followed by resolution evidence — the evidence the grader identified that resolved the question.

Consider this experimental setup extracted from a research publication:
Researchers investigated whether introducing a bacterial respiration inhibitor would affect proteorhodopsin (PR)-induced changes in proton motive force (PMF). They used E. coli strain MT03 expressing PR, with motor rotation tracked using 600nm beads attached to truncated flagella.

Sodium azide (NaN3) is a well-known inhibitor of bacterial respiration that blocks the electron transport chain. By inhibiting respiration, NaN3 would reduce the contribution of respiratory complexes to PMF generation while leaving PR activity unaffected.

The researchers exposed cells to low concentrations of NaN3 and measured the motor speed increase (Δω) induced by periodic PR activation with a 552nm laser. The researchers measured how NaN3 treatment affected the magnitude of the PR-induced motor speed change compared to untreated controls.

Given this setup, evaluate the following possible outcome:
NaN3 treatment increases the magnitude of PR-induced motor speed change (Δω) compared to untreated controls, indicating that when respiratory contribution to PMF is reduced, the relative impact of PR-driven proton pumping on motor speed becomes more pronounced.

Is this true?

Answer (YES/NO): YES